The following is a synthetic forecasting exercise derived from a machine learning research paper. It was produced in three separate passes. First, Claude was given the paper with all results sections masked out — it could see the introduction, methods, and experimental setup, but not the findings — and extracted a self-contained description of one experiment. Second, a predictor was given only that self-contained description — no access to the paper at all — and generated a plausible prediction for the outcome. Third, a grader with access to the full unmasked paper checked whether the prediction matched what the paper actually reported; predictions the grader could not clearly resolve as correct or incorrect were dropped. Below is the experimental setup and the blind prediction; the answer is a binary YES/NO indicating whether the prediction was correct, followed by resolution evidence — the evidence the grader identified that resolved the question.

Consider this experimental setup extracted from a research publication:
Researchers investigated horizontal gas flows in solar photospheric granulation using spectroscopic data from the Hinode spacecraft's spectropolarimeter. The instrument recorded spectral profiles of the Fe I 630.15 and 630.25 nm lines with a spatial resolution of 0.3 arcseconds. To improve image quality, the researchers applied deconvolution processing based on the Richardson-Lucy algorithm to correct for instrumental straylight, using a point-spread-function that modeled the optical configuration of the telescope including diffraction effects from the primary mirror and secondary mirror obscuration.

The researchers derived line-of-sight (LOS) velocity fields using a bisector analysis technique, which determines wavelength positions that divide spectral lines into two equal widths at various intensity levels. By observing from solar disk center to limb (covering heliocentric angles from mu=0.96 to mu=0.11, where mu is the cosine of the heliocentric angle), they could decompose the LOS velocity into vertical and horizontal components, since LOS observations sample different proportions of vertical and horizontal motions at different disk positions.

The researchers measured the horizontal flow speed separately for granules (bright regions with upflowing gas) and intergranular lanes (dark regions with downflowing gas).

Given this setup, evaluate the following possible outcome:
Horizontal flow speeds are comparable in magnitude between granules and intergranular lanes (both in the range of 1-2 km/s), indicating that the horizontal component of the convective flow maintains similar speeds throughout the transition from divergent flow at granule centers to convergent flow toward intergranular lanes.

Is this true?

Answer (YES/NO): NO